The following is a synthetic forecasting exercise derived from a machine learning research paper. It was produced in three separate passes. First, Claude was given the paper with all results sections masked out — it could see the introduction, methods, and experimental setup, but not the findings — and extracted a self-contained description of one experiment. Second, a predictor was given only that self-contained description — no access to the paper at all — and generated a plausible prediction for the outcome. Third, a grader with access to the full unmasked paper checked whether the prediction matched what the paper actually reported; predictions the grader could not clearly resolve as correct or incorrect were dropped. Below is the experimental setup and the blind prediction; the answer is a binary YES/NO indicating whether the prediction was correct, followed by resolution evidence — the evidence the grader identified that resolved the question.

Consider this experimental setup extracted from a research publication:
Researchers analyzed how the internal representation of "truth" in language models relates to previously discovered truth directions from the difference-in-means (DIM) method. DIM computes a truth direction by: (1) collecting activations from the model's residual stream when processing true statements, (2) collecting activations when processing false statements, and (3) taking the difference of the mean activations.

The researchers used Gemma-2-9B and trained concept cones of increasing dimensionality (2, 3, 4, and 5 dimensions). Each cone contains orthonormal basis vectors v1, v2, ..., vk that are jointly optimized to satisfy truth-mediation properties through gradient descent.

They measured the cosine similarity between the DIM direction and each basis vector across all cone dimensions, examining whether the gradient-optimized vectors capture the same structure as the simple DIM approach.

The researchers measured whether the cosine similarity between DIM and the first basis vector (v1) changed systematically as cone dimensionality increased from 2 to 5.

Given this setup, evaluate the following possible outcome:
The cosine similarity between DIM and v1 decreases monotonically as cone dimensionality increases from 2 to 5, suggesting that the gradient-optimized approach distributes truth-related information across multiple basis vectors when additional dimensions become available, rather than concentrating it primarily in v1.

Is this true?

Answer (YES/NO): NO